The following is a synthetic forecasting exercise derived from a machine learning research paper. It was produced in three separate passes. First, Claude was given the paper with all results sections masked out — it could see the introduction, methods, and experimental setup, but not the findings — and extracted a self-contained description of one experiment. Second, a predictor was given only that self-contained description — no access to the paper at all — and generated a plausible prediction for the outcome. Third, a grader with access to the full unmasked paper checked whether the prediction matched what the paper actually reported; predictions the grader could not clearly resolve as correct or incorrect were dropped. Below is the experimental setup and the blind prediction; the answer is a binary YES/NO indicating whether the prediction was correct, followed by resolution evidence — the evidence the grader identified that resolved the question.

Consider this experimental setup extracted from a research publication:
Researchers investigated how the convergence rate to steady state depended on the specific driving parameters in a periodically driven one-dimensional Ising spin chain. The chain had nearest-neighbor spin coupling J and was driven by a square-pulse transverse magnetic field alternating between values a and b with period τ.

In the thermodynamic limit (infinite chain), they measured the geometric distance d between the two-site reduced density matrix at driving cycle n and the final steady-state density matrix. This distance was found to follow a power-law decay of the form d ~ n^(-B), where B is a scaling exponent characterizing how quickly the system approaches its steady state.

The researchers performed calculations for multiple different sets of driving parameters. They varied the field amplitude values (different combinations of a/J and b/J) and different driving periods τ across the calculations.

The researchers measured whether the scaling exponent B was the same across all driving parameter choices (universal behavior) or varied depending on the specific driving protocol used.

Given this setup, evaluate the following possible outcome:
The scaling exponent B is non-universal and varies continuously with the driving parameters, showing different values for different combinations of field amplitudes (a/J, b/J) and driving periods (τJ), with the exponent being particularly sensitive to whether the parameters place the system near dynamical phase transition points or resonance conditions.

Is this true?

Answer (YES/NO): NO